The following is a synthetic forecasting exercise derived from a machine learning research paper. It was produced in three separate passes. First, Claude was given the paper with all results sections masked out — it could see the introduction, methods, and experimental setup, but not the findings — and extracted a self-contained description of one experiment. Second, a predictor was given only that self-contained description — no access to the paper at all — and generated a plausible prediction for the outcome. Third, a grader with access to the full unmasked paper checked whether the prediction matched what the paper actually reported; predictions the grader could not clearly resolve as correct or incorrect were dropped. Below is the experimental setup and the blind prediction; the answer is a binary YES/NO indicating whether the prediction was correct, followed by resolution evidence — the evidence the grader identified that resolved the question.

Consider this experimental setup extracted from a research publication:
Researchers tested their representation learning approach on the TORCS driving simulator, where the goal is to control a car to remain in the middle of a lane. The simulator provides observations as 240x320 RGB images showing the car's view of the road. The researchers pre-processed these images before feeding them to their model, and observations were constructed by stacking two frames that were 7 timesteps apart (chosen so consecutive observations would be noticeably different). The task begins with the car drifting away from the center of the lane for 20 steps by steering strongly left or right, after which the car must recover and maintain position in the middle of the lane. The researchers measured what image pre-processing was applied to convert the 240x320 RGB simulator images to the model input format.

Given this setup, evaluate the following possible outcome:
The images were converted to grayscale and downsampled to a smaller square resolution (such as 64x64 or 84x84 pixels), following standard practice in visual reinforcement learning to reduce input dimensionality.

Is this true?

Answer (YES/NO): NO